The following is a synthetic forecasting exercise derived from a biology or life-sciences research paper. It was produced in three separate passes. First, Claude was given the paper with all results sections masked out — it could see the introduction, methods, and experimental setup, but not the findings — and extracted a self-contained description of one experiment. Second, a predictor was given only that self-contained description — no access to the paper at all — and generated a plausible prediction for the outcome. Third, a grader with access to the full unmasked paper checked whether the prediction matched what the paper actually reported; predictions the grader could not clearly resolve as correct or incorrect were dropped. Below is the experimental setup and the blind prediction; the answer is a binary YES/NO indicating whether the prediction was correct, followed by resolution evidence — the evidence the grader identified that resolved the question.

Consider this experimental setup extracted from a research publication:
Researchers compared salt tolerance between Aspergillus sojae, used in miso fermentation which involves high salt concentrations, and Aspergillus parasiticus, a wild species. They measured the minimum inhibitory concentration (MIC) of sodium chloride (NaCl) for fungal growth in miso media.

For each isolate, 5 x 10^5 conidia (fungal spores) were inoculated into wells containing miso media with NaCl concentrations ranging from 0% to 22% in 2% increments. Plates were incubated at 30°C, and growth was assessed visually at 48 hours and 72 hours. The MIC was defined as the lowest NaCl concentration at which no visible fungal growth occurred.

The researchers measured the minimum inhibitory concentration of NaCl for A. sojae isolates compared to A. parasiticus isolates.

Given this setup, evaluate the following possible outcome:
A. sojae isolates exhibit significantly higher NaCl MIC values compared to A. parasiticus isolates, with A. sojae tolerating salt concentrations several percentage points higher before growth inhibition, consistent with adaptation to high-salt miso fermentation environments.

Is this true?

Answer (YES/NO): NO